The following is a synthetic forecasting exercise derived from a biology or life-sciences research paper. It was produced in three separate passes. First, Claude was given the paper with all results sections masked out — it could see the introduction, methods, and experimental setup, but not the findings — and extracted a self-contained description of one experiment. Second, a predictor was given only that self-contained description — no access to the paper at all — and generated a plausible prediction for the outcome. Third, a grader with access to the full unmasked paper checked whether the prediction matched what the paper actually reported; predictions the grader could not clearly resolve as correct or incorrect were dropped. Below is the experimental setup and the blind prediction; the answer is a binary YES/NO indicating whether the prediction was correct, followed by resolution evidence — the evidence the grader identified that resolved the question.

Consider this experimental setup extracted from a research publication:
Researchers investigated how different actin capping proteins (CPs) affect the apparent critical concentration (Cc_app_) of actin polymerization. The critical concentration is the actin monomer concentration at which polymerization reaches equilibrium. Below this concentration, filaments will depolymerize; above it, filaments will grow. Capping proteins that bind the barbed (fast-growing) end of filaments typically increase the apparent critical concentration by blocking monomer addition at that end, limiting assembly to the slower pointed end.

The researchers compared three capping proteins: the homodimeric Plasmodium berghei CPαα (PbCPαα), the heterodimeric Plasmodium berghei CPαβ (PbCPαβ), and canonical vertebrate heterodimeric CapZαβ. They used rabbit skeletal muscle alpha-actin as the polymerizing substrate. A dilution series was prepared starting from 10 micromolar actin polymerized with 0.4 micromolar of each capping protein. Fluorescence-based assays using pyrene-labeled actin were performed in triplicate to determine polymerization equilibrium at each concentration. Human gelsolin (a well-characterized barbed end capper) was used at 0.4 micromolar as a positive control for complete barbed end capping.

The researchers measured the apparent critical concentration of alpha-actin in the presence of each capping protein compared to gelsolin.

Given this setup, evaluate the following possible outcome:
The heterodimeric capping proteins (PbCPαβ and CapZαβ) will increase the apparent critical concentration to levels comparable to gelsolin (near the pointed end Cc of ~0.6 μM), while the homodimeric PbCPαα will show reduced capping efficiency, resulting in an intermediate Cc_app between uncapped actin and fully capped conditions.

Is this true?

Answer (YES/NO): NO